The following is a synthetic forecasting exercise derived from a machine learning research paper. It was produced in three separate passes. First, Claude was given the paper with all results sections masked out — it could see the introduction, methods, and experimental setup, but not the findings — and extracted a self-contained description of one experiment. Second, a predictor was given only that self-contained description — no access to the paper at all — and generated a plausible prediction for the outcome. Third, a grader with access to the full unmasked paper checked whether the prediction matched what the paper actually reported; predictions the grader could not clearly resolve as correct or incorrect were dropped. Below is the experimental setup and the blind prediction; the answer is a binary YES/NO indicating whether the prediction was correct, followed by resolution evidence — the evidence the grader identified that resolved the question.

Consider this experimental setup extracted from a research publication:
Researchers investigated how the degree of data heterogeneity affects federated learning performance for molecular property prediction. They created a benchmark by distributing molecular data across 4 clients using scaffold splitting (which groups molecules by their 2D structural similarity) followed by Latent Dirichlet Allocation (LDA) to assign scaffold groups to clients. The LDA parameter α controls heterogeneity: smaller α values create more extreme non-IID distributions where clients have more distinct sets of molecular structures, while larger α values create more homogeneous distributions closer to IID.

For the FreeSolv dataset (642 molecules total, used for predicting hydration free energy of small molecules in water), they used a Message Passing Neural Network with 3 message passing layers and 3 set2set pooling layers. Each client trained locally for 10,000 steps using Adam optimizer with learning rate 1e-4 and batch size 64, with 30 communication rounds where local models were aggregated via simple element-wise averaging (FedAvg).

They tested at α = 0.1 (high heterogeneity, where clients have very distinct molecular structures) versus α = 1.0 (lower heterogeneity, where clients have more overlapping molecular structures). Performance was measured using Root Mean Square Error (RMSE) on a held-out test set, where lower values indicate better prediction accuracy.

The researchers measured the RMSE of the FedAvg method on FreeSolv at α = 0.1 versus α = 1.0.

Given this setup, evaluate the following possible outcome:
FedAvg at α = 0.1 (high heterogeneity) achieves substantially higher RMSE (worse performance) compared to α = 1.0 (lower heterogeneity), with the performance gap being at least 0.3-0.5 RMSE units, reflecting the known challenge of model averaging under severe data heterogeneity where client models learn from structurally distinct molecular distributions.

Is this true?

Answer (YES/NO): YES